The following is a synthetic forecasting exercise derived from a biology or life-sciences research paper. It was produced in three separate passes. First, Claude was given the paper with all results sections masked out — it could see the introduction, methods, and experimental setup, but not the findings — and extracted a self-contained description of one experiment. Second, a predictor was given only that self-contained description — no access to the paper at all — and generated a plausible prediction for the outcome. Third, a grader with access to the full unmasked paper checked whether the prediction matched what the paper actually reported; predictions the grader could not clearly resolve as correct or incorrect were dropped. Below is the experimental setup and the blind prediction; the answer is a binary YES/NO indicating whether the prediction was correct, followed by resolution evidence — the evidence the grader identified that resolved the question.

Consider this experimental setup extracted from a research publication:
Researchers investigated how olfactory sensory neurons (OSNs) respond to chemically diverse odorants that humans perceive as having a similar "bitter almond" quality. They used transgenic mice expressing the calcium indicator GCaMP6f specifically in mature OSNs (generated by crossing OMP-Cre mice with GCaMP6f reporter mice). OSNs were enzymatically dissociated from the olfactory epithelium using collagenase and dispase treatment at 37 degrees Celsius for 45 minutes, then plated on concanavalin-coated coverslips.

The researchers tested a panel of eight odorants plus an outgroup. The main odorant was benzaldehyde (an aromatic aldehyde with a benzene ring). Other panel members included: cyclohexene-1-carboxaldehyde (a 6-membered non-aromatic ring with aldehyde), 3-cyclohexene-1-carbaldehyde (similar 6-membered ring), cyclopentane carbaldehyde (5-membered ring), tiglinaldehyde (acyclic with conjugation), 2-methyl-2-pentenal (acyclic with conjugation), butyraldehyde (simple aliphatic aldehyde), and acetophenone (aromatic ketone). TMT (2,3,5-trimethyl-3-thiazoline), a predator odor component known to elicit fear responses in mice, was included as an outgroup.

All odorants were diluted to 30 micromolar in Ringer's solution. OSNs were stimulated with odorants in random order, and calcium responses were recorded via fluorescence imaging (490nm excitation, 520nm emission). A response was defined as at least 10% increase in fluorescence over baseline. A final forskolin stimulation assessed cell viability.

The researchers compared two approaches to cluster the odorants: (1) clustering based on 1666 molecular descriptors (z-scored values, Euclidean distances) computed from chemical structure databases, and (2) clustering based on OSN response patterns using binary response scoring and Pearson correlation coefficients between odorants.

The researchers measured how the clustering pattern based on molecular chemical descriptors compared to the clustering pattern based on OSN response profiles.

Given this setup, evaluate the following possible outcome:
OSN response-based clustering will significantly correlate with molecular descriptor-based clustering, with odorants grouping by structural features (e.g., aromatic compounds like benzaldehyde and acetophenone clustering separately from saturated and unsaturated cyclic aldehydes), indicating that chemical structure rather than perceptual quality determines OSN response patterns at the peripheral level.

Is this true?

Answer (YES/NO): NO